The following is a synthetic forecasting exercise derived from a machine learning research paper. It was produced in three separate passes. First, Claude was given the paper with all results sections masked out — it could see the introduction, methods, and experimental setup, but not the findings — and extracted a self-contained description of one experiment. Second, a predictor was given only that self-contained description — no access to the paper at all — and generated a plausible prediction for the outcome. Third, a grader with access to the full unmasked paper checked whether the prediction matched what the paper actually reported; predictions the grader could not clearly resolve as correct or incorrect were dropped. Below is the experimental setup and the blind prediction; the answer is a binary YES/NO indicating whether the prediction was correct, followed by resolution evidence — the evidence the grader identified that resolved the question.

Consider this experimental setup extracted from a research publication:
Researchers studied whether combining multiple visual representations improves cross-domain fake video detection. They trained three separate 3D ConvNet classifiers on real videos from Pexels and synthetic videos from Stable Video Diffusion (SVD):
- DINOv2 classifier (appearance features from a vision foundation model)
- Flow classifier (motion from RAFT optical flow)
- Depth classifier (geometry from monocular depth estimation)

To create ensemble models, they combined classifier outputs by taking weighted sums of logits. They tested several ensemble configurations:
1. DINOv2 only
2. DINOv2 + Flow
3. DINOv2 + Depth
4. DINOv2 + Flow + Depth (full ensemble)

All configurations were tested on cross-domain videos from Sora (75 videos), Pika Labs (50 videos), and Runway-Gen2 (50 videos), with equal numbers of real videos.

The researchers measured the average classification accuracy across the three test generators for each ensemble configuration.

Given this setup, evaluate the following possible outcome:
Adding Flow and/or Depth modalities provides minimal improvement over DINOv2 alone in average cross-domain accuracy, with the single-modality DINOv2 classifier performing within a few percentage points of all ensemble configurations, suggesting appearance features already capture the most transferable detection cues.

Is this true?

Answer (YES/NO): NO